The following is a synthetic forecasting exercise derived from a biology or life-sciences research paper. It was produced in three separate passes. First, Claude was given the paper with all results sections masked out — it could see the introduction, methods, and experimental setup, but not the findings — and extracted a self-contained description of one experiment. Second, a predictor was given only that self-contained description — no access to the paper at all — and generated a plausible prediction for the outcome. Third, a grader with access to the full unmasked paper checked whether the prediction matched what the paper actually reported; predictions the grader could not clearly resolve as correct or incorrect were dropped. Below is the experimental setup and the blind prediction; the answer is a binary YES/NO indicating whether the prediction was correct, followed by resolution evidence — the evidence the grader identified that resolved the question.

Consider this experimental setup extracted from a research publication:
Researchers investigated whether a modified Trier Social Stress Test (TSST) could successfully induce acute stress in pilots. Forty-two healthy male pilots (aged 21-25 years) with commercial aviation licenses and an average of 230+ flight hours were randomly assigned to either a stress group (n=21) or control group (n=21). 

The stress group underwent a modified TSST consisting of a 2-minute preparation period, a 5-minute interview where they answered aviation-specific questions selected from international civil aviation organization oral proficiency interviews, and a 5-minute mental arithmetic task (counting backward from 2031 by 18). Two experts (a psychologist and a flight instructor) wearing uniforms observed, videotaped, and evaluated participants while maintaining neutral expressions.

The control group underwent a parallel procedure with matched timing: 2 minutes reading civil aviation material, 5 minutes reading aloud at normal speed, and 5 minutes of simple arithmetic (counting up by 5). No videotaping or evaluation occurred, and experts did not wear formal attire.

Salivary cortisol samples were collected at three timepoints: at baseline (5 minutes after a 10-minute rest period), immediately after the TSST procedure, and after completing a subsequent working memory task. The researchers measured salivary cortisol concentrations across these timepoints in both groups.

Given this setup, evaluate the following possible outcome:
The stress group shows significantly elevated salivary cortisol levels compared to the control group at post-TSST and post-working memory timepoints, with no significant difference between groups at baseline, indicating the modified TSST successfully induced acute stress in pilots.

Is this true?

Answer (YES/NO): NO